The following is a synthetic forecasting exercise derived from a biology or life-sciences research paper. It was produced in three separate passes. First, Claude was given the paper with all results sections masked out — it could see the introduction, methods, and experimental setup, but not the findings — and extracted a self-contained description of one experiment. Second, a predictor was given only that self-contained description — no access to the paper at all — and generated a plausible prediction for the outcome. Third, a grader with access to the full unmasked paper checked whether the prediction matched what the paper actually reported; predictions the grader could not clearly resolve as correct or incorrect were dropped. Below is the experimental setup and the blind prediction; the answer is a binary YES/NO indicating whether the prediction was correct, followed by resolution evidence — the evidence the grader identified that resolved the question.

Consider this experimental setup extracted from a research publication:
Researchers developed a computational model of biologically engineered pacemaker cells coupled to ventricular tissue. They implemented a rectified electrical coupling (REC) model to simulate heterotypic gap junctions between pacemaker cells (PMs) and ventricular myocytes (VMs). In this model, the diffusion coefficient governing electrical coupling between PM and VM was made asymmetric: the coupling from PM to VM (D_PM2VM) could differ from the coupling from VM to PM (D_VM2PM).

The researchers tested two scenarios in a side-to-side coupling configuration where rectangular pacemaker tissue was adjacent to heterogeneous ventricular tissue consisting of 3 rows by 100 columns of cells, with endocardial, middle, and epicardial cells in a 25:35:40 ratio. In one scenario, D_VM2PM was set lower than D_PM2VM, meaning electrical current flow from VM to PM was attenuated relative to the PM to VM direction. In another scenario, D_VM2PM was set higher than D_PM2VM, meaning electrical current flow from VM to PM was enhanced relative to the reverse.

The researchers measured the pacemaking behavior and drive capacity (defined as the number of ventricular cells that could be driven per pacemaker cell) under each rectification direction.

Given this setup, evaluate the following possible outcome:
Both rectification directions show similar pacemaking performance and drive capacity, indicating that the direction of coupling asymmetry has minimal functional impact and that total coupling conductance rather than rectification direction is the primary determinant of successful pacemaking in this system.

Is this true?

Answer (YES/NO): NO